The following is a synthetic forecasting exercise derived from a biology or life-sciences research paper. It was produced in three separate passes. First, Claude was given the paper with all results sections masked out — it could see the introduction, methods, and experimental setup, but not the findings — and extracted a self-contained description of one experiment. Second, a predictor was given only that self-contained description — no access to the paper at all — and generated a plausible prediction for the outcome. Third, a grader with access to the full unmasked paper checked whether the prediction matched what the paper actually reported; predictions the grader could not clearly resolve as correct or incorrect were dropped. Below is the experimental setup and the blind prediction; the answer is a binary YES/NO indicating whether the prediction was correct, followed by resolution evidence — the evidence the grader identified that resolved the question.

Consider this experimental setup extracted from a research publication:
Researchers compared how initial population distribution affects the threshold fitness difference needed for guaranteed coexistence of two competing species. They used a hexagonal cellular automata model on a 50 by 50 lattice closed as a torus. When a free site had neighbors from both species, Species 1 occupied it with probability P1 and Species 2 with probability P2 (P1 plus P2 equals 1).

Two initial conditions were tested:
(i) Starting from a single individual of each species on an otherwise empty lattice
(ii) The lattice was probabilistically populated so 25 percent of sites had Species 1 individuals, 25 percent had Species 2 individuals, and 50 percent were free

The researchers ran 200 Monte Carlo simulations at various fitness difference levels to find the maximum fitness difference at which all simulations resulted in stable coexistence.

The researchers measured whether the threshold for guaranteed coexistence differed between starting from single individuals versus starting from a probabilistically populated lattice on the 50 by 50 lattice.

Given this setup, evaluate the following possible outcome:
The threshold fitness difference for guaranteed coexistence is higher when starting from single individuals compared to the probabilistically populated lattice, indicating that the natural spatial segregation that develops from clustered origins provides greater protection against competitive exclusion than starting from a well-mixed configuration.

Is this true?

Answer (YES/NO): YES